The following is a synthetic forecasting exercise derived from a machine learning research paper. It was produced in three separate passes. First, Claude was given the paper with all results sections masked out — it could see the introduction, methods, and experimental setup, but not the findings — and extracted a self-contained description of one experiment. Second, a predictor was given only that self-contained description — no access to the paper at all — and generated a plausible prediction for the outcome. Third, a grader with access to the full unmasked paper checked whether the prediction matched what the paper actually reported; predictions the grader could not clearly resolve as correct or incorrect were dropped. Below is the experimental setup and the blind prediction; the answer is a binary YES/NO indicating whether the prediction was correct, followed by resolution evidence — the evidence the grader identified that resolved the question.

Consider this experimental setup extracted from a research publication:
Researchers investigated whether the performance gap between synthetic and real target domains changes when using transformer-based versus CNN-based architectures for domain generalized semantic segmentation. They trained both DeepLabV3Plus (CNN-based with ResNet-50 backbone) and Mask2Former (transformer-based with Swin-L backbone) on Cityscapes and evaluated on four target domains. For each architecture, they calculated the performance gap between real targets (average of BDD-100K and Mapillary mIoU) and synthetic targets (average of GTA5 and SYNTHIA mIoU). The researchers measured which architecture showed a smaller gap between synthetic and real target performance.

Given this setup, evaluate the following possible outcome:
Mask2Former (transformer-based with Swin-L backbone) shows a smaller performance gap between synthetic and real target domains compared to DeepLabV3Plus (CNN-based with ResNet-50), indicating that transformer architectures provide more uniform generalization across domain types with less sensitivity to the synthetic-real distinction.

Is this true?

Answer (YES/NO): NO